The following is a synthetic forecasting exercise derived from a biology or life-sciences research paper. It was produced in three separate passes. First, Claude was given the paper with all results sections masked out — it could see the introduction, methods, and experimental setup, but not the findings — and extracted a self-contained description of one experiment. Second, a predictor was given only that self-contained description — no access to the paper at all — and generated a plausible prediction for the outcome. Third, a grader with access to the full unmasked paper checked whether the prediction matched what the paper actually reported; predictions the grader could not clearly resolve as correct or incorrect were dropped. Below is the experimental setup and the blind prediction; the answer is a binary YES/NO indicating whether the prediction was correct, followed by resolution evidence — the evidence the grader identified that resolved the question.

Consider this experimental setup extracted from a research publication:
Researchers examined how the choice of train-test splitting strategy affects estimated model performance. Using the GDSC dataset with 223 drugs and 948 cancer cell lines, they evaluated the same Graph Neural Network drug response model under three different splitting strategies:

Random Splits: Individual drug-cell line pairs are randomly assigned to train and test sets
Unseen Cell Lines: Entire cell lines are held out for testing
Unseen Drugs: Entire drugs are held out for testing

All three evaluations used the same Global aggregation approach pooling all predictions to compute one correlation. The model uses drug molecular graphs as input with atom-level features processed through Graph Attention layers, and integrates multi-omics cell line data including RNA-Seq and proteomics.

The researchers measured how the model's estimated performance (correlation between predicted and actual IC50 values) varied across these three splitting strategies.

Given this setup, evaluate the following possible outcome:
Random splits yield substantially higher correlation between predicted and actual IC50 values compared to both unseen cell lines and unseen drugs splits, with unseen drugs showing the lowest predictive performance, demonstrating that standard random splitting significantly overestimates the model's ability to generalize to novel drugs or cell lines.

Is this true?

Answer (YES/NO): YES